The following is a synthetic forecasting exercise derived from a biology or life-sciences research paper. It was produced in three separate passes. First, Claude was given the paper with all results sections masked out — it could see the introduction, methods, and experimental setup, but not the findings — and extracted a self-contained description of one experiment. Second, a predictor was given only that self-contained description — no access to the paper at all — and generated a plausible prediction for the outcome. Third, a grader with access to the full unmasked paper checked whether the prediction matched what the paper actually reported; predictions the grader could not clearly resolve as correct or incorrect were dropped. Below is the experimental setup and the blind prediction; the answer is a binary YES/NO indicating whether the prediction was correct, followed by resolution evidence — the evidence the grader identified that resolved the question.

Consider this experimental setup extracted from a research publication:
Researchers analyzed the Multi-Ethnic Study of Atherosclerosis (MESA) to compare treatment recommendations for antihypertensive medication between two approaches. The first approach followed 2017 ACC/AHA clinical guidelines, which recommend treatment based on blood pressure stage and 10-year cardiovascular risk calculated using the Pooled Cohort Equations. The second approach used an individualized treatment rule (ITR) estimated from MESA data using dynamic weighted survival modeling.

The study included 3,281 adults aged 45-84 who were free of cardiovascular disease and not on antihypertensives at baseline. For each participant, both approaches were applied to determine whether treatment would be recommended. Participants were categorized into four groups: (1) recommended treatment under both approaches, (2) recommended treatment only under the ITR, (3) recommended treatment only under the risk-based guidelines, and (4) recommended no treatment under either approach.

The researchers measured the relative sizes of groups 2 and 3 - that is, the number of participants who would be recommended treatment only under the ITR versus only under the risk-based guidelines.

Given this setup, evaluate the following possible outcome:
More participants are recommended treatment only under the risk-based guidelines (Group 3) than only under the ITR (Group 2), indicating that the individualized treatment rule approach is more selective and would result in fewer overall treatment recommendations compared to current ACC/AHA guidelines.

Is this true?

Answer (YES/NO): NO